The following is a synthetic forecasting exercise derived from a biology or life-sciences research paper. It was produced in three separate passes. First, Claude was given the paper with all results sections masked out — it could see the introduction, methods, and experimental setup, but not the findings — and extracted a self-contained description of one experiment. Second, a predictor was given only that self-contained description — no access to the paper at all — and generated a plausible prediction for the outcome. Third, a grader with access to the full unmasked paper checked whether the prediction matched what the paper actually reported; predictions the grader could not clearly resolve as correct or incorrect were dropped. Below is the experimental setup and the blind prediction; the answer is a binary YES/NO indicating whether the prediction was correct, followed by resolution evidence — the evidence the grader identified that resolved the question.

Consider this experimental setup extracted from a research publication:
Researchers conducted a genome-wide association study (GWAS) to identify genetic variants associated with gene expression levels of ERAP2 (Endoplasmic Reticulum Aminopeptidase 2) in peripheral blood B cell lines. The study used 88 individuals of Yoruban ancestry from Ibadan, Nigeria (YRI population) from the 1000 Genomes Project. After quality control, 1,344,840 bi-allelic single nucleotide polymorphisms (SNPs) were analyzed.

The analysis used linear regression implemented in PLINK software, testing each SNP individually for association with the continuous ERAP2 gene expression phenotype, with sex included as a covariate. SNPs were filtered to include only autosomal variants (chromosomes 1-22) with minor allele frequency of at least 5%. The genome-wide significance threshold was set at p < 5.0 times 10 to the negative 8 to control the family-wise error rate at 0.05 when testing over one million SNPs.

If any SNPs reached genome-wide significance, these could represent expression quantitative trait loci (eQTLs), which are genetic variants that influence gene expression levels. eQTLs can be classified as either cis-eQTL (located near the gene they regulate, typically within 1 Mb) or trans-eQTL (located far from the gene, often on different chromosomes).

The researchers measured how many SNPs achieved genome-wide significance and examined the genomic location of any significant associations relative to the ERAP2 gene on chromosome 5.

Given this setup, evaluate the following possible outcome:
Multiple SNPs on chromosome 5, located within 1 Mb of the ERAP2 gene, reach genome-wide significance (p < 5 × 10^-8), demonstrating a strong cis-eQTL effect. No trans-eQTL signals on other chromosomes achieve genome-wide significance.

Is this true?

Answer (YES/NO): YES